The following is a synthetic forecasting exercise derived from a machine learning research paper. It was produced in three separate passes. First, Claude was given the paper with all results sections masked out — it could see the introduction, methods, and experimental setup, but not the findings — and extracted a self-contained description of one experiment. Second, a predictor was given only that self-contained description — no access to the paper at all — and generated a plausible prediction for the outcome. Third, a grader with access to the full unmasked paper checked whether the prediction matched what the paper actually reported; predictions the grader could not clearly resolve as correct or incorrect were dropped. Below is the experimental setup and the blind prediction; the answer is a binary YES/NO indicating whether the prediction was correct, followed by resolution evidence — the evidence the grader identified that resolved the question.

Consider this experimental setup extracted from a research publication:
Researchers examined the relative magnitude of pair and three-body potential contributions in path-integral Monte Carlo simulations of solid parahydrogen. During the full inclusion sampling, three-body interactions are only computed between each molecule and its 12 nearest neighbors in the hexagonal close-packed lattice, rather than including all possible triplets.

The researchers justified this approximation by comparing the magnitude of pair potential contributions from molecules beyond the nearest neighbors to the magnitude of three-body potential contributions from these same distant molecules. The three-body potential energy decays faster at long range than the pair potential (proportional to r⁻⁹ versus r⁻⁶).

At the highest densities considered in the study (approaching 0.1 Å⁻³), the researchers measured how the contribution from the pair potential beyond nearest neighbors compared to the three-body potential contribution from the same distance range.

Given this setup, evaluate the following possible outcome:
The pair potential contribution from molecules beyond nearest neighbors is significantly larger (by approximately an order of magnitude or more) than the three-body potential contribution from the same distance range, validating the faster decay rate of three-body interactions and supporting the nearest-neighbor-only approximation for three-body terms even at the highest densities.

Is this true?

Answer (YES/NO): YES